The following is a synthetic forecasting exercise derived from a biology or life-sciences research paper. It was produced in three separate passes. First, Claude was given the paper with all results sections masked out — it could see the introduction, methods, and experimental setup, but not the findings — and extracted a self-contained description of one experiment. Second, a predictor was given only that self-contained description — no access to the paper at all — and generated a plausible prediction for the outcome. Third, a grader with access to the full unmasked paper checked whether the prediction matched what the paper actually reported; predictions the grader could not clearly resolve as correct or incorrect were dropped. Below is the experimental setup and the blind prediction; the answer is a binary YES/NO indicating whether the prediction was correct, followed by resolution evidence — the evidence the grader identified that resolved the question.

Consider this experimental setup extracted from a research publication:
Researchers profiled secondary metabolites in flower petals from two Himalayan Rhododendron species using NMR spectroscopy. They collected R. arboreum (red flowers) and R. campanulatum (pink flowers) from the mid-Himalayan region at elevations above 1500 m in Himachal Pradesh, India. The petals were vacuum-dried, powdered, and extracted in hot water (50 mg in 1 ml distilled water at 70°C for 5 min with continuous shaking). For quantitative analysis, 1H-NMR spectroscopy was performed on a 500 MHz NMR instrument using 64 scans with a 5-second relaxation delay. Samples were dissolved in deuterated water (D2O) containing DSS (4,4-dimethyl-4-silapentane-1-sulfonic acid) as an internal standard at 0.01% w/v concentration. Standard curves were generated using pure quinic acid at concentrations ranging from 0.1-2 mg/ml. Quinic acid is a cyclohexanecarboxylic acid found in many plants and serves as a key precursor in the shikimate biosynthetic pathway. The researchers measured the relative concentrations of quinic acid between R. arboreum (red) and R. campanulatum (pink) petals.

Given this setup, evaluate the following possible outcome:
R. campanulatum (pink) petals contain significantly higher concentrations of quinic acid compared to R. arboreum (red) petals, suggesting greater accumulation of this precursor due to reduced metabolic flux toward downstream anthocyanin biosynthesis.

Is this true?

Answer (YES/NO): NO